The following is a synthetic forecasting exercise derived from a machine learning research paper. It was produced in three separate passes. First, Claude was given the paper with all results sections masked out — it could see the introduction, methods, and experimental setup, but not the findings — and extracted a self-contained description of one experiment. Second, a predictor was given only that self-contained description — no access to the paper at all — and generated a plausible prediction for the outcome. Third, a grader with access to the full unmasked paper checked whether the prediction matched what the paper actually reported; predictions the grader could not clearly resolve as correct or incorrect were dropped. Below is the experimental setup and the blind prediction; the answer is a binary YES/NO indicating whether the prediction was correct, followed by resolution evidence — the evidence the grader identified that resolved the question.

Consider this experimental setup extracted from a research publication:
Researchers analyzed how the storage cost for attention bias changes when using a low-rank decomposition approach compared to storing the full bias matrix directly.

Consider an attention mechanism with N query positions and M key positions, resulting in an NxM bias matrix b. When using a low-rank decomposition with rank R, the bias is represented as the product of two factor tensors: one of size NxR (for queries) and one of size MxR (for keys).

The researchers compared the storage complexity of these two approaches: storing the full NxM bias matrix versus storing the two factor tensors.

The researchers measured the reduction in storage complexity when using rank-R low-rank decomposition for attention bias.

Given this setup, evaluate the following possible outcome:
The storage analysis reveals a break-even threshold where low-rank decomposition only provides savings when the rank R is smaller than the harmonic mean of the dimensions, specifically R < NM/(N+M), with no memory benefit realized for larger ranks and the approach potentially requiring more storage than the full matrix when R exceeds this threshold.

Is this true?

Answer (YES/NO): NO